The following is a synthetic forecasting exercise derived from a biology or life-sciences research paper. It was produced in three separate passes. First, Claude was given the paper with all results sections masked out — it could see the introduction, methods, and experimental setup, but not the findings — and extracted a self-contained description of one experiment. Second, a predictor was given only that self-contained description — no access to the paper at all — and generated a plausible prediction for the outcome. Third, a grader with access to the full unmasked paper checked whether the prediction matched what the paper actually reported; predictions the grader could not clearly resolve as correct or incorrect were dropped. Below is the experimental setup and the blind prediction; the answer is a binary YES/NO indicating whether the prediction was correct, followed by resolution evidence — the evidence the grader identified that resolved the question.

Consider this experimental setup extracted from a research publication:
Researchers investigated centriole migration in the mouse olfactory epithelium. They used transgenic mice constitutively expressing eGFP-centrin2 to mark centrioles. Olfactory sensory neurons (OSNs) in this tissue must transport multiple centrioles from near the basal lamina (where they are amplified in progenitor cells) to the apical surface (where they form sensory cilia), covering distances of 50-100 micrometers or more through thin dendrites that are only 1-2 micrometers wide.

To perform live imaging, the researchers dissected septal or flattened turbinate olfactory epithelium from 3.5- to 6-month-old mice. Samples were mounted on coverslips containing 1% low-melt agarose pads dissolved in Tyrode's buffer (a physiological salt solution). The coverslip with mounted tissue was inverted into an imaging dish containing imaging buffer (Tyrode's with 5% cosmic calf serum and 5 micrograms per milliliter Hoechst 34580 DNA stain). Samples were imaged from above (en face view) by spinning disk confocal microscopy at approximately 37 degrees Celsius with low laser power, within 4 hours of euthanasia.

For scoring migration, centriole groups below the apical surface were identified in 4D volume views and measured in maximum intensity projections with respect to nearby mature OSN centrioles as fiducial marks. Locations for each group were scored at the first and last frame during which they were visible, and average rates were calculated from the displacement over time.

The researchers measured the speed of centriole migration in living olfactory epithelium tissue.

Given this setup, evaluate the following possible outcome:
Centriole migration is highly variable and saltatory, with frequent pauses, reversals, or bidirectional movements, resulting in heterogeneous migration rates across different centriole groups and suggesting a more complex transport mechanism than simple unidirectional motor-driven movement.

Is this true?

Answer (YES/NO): NO